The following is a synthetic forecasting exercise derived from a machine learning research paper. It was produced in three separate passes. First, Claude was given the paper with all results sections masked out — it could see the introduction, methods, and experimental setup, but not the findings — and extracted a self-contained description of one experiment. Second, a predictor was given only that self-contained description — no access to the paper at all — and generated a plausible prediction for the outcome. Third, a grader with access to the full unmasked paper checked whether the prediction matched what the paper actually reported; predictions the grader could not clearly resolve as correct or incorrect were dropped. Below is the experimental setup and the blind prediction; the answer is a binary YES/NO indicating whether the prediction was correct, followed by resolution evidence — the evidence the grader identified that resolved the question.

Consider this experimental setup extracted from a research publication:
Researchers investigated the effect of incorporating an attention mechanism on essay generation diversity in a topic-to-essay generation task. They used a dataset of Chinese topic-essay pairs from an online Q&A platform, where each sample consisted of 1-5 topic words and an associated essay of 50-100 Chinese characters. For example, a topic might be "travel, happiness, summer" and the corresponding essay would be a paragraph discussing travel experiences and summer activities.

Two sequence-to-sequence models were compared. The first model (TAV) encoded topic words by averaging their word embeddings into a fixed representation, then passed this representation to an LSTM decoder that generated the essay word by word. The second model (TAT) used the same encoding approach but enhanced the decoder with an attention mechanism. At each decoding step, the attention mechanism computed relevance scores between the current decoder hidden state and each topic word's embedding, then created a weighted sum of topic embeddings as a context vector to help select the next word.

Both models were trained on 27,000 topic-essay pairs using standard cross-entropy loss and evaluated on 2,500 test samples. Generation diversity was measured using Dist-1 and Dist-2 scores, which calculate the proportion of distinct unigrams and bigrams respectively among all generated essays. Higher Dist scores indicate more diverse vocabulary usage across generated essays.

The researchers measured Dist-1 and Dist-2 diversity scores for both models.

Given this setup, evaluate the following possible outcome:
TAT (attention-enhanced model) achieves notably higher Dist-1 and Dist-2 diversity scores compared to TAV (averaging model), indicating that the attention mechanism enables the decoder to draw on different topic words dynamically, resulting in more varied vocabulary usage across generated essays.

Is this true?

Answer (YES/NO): NO